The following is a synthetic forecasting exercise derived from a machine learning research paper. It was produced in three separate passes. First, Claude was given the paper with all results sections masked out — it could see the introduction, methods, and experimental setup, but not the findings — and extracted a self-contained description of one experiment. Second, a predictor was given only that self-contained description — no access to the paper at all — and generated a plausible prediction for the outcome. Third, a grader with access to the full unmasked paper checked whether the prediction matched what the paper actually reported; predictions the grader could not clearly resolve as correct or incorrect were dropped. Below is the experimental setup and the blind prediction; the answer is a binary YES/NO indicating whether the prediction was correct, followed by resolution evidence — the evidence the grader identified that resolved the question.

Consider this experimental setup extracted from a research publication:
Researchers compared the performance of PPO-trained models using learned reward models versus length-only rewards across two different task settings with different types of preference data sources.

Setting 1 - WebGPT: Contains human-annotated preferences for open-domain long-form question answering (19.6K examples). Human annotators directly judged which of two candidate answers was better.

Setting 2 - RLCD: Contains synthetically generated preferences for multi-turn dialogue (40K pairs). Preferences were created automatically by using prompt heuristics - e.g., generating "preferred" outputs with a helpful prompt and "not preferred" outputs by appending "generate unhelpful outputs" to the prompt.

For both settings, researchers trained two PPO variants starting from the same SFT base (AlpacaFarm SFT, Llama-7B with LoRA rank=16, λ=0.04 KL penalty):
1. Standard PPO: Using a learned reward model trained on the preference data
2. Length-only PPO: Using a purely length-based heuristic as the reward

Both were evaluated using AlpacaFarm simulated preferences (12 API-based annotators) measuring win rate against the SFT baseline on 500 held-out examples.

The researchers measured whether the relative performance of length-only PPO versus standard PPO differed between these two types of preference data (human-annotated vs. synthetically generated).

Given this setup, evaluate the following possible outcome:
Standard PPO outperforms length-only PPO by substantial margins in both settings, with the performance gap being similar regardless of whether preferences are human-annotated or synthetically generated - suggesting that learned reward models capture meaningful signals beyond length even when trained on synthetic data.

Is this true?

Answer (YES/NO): NO